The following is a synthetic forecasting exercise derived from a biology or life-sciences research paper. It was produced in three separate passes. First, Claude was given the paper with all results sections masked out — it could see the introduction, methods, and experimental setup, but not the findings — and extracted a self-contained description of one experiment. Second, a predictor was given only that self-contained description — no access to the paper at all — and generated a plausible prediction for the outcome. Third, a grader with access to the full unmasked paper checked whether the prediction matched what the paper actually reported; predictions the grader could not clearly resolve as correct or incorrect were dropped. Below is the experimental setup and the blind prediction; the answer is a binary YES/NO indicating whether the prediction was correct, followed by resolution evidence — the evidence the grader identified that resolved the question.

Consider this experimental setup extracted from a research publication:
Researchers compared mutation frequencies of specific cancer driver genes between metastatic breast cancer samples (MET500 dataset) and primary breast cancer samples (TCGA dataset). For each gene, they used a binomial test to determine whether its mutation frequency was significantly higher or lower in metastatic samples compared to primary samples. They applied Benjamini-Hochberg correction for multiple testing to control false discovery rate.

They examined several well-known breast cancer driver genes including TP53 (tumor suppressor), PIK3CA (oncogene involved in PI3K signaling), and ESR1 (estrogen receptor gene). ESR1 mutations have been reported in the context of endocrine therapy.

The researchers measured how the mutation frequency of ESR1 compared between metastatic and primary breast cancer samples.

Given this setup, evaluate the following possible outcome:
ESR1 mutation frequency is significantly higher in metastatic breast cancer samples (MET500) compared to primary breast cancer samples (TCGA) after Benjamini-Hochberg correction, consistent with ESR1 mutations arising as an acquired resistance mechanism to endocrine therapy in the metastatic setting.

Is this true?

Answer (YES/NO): YES